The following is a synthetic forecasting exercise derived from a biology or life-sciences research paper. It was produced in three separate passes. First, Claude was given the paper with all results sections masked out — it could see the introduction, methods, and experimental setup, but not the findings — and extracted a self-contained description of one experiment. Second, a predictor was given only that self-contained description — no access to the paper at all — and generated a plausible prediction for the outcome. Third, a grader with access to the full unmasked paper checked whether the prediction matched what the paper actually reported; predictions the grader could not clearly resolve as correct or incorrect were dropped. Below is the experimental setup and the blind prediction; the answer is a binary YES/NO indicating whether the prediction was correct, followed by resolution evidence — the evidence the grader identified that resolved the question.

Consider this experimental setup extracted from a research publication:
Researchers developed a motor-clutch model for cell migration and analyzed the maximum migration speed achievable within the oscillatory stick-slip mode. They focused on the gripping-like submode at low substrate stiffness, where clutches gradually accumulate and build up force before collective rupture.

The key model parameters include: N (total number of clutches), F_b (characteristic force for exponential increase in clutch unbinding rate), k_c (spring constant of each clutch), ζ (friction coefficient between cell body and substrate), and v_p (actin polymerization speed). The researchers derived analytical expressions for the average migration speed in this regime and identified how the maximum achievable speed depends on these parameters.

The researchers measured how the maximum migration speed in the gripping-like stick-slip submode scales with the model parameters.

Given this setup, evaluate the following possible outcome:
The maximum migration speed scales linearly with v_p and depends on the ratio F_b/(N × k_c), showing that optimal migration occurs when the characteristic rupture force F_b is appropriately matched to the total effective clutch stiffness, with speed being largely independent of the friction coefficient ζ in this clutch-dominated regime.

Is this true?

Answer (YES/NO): NO